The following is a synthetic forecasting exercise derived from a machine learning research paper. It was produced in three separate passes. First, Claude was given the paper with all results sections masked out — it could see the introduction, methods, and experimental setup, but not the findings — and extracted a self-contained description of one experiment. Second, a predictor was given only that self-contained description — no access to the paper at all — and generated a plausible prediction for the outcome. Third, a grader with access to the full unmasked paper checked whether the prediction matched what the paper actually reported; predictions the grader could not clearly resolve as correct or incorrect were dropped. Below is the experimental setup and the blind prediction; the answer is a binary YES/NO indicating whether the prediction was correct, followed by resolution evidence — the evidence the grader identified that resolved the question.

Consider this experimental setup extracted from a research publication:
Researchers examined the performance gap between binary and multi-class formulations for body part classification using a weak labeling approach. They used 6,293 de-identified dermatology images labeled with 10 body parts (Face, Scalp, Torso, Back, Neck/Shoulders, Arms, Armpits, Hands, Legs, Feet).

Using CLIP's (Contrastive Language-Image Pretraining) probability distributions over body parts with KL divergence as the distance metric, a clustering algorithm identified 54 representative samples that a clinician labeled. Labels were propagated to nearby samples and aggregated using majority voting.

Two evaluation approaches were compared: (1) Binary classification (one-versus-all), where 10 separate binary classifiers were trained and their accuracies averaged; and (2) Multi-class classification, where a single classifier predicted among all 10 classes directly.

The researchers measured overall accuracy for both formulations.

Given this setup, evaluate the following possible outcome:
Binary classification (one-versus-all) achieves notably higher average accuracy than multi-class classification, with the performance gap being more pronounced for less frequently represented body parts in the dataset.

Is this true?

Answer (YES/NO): NO